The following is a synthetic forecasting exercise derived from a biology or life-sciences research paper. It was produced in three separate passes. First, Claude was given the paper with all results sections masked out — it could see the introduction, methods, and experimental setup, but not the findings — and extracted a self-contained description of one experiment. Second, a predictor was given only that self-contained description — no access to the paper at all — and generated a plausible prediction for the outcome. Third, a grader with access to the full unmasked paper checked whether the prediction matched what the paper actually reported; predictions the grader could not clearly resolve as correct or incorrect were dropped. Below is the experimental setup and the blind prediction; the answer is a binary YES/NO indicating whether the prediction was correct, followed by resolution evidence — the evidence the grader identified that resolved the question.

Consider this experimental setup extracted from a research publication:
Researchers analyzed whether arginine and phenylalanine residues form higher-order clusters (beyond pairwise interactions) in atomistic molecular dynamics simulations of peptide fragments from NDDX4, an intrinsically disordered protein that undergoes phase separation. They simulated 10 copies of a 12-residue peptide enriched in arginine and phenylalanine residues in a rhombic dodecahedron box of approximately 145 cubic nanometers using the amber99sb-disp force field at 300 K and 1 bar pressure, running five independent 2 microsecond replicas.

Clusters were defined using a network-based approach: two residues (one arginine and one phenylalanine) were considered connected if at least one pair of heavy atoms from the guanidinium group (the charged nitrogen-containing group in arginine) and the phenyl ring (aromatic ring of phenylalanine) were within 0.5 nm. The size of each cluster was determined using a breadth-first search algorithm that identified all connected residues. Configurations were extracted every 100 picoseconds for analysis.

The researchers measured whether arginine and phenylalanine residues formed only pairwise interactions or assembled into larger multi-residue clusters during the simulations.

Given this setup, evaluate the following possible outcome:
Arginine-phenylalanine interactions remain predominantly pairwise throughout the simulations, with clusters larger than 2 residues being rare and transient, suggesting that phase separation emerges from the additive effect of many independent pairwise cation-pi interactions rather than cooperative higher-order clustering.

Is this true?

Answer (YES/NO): NO